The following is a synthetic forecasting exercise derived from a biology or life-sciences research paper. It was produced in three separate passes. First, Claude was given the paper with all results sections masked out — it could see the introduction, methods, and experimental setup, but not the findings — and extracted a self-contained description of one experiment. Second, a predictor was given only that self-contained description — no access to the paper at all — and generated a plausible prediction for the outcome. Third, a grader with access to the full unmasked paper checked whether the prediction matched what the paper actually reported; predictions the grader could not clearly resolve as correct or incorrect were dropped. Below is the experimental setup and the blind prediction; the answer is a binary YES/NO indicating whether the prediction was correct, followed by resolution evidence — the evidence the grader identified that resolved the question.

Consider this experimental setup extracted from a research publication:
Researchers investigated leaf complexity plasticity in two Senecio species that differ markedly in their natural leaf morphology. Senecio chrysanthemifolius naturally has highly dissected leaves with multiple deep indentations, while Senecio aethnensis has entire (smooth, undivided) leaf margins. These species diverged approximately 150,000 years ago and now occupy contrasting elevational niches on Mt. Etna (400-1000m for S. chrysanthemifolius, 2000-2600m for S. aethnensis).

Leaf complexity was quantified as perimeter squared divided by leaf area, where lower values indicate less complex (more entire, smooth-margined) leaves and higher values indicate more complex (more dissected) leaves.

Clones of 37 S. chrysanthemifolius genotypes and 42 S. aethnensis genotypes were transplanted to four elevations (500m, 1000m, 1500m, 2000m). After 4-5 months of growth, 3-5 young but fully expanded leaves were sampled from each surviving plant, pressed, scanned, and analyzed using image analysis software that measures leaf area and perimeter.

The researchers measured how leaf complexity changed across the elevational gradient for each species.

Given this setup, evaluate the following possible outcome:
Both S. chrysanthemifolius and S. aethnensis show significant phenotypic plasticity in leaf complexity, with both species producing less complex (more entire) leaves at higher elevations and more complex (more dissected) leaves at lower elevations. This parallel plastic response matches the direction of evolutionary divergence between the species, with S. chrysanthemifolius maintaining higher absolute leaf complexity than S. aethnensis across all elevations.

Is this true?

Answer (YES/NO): NO